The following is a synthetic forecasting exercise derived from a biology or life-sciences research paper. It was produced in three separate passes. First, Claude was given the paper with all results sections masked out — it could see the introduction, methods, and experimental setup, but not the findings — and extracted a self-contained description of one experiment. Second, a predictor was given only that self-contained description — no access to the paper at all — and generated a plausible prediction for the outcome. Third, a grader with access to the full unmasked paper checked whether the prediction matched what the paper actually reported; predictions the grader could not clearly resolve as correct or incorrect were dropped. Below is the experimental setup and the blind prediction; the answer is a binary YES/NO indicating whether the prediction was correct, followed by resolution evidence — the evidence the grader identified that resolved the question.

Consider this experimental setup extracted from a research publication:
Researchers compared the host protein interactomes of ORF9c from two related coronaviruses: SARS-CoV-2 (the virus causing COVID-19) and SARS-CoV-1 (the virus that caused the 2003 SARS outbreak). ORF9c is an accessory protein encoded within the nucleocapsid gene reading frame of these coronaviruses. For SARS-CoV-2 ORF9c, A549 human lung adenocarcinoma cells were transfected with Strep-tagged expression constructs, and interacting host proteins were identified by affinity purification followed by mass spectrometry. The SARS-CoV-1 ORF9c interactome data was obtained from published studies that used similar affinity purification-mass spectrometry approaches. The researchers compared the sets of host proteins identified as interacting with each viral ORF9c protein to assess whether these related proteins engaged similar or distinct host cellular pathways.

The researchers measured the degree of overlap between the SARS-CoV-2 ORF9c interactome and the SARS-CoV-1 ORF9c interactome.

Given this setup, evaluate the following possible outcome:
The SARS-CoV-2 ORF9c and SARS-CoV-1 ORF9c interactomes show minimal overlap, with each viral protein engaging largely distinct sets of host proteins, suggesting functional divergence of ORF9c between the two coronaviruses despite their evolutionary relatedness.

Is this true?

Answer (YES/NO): YES